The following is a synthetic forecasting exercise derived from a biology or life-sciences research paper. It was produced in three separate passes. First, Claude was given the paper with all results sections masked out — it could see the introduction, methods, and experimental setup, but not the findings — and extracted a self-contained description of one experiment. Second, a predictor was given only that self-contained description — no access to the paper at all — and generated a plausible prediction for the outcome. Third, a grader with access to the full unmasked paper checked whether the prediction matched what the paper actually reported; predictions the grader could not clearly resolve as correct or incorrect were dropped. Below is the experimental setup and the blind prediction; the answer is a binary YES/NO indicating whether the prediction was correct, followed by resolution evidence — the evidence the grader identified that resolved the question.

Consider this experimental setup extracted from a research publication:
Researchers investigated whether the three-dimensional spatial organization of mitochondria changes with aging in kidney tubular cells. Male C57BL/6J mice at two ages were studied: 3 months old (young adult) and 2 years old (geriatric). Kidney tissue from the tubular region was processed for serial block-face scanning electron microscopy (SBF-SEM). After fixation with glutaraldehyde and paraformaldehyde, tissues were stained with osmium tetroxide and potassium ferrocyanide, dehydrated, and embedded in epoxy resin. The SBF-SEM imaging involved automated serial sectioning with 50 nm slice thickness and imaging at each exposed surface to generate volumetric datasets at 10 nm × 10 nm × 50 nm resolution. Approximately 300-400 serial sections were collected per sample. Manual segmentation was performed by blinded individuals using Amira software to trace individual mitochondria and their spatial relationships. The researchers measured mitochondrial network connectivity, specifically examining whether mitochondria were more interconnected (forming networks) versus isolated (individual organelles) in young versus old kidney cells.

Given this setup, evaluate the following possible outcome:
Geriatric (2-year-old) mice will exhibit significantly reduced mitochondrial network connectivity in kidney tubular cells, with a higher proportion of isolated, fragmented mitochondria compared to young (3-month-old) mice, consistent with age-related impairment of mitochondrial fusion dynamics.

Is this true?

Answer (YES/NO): NO